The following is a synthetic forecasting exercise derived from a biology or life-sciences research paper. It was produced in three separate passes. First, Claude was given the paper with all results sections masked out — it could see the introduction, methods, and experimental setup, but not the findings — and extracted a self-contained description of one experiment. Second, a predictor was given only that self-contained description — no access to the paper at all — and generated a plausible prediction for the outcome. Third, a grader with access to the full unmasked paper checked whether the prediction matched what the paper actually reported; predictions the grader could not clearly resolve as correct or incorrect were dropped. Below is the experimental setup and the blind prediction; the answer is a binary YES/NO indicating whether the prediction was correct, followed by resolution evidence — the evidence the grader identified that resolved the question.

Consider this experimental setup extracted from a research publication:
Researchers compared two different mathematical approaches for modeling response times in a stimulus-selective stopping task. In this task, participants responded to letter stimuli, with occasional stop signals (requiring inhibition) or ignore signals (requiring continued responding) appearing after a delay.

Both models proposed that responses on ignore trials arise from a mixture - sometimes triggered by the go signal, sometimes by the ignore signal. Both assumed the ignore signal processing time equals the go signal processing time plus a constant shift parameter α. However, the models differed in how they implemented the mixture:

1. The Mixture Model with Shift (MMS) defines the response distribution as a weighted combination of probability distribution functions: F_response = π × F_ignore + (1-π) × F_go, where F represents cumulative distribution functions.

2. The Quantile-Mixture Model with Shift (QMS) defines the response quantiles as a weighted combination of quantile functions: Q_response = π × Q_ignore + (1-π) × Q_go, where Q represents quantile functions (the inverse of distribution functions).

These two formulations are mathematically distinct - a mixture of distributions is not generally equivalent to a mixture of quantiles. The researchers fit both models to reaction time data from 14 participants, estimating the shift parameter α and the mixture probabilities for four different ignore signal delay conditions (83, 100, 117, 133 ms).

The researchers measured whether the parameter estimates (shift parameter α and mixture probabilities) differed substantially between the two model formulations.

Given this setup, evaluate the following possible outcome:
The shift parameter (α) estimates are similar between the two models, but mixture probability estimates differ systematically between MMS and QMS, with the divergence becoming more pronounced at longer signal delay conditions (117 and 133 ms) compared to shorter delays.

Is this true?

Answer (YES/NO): NO